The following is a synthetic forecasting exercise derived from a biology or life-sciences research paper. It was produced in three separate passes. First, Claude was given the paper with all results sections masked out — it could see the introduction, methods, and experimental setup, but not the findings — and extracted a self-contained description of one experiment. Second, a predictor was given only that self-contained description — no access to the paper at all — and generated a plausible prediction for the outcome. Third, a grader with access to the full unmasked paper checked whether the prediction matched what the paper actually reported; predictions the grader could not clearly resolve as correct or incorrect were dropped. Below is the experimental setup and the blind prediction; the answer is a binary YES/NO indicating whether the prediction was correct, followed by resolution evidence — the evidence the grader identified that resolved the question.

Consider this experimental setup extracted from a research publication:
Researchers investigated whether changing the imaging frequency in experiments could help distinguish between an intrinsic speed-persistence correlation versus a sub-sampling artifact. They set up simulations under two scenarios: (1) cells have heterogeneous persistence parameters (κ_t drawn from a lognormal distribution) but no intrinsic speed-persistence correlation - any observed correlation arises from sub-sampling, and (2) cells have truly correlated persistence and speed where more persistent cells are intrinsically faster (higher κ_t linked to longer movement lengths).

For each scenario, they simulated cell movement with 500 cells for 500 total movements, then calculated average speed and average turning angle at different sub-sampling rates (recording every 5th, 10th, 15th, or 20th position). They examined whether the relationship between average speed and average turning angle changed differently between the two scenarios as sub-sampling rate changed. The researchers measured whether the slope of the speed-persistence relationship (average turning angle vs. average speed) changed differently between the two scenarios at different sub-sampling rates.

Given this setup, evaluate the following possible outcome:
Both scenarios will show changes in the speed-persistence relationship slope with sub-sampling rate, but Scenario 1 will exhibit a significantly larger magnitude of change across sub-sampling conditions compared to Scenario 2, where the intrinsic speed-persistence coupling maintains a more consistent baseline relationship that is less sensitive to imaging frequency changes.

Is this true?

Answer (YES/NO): NO